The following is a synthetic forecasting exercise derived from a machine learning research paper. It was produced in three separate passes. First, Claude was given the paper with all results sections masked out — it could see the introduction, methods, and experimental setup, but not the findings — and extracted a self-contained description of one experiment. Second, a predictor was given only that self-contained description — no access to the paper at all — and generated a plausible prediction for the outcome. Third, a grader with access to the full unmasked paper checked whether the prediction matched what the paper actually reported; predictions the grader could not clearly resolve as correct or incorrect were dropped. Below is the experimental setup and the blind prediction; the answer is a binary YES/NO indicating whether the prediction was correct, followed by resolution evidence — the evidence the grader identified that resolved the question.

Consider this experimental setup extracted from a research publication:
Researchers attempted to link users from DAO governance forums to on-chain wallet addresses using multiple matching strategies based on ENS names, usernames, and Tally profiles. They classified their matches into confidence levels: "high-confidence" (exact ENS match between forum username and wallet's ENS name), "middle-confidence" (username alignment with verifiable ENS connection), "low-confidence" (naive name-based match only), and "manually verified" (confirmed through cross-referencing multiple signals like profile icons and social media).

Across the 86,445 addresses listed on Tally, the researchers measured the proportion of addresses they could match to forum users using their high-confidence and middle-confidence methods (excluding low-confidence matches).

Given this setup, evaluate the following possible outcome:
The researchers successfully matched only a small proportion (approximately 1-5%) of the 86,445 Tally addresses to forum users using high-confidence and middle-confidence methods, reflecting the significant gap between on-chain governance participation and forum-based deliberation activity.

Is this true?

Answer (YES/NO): NO